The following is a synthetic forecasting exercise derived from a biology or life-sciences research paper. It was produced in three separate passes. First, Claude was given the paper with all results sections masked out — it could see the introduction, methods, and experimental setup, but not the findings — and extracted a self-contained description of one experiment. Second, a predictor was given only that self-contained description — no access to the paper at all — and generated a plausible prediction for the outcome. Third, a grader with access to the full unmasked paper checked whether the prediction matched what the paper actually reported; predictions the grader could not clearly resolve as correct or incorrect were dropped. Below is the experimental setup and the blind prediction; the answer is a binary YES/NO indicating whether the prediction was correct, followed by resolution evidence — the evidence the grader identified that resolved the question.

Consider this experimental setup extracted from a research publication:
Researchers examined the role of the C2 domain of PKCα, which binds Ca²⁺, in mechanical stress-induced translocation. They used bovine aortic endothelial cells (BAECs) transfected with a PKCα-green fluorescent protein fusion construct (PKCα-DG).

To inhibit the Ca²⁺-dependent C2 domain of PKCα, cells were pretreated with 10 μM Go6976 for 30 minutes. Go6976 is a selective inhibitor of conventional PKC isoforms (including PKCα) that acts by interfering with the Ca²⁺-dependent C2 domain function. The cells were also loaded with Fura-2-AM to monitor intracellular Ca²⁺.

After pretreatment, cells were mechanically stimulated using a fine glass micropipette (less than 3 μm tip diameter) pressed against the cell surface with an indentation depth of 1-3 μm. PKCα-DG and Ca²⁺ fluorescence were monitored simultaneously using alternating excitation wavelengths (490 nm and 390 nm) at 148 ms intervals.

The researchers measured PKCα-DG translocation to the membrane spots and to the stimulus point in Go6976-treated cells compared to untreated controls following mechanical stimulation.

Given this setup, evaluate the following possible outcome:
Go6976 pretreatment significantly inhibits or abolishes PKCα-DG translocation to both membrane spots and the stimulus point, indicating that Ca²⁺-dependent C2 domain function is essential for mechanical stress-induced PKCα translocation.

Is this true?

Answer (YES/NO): NO